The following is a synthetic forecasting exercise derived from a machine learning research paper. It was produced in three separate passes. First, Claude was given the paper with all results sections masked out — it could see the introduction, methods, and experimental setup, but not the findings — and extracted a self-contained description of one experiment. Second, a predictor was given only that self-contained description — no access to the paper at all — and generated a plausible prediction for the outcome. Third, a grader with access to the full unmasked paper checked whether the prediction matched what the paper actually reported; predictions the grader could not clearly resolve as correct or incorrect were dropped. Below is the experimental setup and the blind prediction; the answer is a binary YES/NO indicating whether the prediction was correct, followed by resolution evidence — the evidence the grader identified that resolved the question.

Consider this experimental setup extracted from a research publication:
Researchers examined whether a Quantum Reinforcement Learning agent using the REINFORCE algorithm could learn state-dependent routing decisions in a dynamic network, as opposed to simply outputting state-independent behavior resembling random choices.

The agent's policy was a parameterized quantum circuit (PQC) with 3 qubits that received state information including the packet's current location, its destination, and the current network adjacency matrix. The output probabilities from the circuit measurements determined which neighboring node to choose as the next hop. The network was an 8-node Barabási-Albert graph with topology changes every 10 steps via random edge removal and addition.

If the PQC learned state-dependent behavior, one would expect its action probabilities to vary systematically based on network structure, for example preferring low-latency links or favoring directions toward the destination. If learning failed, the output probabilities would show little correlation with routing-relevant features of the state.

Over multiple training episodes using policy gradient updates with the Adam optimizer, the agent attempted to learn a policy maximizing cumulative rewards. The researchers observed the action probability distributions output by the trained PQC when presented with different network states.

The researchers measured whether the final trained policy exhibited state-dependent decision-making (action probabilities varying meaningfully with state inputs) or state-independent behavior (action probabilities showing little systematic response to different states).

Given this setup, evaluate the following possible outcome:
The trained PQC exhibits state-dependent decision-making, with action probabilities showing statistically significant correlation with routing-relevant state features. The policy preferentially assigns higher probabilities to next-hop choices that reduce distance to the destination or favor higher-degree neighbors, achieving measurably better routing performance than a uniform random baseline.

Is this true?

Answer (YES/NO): NO